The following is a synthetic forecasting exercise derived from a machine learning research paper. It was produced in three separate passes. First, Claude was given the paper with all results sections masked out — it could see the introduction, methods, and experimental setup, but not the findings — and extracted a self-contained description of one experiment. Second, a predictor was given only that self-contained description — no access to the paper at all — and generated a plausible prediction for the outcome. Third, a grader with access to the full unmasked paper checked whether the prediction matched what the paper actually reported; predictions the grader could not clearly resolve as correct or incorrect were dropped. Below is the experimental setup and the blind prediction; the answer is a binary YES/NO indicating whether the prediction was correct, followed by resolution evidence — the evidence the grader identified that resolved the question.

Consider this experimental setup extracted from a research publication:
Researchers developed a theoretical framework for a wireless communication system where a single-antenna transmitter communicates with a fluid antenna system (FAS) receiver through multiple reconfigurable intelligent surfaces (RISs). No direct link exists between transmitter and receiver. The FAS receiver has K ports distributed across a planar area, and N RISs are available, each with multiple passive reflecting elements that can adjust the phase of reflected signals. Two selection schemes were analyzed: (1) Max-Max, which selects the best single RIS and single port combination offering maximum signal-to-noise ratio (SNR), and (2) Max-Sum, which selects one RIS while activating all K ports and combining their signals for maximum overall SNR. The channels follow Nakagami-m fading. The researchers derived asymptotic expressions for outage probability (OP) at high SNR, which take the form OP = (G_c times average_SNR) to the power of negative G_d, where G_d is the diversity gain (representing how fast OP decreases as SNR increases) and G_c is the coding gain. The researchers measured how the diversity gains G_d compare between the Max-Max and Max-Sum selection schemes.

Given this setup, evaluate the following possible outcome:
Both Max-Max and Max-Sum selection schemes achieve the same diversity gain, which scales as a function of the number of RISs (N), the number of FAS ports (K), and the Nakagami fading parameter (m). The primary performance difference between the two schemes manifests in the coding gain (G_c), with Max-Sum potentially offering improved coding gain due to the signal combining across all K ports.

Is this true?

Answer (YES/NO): YES